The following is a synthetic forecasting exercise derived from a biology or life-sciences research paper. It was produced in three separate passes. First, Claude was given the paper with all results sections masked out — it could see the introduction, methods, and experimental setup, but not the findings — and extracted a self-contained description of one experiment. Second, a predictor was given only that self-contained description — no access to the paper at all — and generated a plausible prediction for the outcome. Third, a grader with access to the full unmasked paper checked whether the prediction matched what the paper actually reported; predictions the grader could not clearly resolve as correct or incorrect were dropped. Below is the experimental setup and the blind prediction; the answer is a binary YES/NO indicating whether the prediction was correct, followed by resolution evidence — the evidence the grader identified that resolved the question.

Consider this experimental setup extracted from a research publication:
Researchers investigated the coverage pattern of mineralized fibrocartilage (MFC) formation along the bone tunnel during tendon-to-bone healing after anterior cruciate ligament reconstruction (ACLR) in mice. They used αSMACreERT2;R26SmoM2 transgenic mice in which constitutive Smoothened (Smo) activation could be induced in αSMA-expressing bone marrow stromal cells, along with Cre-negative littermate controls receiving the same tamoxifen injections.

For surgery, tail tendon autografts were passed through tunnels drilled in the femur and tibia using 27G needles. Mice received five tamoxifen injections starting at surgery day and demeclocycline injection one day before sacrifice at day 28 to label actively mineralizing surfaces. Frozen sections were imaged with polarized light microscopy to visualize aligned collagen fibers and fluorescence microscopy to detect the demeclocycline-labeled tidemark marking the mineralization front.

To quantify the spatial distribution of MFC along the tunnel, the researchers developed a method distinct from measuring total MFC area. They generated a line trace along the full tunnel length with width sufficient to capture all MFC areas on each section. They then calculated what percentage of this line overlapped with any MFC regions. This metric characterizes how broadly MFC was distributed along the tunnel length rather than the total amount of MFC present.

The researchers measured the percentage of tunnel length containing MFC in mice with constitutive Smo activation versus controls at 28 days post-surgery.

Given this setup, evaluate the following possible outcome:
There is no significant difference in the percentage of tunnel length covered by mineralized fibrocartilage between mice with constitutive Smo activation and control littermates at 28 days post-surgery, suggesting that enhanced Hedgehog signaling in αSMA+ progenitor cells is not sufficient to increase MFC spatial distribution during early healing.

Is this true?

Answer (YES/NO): NO